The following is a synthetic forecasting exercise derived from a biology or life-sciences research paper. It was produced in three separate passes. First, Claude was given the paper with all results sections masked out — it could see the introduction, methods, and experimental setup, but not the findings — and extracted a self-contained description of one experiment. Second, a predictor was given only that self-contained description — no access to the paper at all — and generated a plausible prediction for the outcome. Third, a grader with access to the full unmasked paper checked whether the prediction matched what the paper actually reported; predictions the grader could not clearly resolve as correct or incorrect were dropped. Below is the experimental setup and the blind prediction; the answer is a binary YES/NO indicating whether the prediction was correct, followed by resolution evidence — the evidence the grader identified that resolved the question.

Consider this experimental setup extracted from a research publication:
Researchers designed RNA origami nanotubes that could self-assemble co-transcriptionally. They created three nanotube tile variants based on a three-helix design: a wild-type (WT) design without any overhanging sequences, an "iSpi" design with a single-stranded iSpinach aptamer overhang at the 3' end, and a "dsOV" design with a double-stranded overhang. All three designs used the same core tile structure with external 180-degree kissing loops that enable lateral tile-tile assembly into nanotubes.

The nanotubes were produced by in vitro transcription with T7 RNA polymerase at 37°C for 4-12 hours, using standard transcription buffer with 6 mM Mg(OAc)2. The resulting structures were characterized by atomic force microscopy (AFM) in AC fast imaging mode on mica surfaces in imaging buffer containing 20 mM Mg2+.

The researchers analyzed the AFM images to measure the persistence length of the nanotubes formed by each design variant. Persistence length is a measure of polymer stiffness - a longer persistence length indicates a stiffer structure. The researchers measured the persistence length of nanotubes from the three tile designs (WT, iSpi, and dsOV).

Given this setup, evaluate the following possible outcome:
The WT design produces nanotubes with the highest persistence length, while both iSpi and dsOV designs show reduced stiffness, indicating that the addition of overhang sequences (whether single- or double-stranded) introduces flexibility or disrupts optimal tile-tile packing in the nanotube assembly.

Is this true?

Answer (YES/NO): YES